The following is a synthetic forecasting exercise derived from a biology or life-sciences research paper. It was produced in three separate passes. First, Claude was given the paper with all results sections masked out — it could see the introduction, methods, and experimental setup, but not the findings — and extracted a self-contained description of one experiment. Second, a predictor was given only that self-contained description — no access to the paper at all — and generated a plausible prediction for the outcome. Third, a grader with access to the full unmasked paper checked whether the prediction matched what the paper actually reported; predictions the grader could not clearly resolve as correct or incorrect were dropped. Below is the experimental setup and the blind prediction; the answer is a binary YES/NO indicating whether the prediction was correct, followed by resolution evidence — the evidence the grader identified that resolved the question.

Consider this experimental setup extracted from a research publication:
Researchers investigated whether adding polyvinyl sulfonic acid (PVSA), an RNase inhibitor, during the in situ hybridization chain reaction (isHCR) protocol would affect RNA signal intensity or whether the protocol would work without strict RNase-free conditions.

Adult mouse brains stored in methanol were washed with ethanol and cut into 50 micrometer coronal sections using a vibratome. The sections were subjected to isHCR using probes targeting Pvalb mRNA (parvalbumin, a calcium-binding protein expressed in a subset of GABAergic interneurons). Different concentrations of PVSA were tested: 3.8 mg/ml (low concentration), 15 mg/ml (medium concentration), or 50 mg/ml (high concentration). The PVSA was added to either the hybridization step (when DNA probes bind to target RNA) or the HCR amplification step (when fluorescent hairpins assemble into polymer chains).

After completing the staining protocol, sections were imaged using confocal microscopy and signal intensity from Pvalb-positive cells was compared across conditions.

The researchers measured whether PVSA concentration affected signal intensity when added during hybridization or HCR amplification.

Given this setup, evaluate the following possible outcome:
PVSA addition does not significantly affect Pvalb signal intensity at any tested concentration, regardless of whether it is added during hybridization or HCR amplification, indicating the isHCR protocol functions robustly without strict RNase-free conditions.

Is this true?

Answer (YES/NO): YES